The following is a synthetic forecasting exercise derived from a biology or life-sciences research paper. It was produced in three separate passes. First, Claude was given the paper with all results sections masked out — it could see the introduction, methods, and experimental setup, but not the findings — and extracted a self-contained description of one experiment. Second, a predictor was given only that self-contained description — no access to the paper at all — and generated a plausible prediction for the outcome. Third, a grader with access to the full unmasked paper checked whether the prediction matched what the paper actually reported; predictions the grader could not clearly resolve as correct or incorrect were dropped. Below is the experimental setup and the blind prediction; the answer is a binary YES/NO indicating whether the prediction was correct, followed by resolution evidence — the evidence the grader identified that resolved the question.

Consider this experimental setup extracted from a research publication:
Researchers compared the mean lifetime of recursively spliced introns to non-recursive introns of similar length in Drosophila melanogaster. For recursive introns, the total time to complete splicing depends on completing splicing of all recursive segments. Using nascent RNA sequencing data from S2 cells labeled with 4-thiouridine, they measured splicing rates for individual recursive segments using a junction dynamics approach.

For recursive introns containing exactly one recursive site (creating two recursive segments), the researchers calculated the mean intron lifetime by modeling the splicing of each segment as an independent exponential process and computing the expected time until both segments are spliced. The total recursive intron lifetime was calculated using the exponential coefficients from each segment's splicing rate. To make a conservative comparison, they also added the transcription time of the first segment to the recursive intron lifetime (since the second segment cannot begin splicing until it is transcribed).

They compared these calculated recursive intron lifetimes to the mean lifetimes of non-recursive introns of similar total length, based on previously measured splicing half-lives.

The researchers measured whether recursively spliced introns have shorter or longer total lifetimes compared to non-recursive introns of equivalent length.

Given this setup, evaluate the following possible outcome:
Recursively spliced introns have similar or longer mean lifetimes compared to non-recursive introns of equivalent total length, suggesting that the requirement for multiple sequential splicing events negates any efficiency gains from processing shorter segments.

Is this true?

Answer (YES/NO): YES